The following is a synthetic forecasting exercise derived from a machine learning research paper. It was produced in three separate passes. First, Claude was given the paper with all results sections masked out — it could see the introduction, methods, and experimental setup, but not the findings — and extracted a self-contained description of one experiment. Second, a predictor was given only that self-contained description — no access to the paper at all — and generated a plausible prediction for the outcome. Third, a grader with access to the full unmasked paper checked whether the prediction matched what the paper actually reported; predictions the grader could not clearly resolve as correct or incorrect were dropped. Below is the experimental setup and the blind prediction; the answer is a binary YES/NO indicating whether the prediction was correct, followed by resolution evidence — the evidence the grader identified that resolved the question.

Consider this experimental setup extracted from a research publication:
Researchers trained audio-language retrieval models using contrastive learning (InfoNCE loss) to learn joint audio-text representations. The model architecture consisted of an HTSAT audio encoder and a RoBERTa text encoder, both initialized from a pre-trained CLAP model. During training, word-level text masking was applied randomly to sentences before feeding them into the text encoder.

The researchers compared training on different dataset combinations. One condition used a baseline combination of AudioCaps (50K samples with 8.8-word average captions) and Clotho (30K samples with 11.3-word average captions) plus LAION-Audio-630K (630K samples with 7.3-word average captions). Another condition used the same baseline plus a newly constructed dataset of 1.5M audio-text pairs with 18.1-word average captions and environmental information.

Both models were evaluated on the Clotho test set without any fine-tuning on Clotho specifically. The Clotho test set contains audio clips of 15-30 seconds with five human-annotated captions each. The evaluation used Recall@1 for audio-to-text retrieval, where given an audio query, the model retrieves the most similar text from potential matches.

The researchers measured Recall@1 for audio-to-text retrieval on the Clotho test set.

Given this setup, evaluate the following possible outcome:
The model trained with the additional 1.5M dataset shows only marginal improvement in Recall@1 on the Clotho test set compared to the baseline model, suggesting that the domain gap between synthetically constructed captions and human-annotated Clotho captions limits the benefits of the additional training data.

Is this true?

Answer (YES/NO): NO